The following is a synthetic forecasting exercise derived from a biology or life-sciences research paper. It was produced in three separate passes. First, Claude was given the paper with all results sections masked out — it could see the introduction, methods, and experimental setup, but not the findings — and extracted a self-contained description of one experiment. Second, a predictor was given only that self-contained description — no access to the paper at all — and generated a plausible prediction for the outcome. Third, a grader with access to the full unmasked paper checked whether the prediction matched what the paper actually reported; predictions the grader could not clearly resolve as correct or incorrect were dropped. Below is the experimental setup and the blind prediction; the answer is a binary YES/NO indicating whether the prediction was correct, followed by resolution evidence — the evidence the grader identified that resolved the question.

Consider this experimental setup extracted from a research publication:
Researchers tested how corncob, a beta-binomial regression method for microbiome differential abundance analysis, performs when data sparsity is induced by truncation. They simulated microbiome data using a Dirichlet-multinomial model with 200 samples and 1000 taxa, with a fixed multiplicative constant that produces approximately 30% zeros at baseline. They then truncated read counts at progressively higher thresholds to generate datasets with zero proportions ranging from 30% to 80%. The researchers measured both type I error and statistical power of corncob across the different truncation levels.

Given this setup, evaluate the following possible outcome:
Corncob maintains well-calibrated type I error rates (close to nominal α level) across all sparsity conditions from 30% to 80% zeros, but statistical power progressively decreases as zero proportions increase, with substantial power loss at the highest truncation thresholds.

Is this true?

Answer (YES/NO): NO